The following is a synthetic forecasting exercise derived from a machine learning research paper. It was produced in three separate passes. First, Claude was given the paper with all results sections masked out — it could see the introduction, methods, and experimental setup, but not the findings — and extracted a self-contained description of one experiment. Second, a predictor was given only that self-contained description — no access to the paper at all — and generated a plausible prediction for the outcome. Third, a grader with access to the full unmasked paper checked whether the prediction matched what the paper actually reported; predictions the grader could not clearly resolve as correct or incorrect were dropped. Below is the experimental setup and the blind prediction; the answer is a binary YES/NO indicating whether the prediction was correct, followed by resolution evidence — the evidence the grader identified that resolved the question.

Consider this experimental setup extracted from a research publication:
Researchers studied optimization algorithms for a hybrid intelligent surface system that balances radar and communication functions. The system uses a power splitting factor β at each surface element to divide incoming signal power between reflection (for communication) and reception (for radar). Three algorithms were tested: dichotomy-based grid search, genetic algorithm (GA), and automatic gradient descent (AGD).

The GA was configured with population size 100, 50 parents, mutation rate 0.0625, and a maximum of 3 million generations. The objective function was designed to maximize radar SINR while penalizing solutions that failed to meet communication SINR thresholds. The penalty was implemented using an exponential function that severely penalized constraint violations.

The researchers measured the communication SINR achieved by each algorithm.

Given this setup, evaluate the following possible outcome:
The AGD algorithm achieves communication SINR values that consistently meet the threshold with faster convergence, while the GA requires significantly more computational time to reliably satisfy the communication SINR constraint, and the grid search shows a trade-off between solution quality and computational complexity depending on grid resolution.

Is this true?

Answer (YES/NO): NO